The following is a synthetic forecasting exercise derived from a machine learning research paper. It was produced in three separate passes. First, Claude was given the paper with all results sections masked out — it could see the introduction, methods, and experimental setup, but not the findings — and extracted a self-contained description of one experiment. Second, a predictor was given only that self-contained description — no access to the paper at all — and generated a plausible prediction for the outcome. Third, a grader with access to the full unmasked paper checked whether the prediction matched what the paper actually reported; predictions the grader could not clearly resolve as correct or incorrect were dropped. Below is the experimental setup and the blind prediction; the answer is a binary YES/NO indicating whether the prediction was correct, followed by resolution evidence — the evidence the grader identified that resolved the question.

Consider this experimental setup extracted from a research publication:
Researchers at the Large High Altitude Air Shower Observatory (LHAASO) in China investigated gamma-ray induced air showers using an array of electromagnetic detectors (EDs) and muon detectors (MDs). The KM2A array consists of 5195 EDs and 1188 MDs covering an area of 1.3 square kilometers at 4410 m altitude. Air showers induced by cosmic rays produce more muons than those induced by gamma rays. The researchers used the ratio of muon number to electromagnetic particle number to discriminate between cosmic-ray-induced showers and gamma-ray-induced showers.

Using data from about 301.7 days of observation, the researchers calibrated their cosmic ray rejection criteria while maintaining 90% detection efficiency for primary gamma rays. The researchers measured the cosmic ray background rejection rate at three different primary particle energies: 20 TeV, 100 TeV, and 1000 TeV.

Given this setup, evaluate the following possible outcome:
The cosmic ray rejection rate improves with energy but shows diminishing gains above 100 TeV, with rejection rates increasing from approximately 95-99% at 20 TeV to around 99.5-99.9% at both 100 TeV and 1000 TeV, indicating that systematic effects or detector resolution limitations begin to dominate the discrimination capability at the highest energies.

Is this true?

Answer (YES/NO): NO